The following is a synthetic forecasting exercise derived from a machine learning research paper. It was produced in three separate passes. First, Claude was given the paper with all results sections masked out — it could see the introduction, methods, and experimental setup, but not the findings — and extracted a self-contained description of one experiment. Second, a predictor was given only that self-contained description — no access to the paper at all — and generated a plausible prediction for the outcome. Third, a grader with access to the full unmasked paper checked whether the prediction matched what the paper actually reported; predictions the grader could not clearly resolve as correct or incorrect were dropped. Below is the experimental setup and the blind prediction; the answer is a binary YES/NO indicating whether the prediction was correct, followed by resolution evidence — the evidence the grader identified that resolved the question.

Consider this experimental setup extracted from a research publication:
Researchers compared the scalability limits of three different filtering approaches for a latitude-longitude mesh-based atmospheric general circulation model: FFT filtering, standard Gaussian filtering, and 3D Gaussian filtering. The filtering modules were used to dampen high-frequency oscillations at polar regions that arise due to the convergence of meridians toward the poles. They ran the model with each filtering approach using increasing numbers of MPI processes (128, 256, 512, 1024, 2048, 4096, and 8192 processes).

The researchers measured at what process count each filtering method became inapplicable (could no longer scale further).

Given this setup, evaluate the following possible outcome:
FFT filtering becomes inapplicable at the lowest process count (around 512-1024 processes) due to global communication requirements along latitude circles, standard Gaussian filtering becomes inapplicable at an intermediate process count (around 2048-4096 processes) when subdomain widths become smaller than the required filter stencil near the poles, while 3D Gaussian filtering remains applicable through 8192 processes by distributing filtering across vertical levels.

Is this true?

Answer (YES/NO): NO